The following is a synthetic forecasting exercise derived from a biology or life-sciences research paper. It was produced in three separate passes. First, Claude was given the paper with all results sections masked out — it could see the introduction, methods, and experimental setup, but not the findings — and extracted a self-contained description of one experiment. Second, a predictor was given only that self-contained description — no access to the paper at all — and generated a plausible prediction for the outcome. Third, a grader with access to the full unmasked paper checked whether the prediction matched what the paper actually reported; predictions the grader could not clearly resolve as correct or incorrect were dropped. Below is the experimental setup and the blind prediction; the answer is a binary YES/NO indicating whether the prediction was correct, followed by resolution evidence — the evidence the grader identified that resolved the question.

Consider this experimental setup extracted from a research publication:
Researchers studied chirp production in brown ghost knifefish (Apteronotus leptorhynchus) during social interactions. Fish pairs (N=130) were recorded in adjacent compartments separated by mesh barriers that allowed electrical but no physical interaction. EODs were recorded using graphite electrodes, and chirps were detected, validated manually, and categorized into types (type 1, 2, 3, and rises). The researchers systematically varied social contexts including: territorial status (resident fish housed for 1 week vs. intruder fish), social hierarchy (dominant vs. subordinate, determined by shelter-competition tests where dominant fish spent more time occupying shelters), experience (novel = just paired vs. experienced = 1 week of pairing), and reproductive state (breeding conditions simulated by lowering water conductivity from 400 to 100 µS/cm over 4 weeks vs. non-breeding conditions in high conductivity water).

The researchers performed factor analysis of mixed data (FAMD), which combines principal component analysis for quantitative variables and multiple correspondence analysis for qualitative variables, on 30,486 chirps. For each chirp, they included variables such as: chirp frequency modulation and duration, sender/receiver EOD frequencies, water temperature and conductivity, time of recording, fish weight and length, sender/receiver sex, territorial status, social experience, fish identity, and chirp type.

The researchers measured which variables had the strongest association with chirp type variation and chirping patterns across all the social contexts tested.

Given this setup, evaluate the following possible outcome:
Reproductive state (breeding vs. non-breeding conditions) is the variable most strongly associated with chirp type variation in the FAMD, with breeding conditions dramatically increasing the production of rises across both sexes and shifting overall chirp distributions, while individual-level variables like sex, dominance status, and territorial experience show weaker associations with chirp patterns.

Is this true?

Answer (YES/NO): NO